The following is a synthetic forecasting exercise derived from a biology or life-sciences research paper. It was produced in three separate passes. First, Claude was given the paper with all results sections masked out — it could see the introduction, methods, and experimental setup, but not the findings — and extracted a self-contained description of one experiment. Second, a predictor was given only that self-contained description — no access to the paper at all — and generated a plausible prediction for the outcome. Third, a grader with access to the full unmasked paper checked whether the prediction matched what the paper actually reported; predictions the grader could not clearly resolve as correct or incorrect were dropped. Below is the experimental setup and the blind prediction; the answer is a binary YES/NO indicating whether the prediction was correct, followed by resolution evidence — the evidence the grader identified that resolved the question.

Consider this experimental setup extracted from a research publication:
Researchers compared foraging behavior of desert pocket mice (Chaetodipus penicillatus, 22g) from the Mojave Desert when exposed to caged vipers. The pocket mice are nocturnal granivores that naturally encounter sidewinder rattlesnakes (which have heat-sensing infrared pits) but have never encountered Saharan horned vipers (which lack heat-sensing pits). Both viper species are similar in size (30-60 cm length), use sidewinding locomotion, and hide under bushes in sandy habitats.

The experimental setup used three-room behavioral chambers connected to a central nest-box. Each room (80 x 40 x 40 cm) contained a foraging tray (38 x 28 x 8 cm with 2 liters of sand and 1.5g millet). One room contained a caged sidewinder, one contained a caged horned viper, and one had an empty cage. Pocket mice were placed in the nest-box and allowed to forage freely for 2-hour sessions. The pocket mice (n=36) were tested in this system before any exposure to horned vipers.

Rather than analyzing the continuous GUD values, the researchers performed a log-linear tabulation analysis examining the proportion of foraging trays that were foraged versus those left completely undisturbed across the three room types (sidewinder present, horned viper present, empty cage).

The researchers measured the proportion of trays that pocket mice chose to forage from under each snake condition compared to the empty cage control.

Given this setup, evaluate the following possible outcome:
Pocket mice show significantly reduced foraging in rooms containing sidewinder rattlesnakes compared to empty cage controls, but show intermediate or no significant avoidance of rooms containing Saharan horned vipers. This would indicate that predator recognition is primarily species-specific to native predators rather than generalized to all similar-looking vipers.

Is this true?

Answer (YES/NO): NO